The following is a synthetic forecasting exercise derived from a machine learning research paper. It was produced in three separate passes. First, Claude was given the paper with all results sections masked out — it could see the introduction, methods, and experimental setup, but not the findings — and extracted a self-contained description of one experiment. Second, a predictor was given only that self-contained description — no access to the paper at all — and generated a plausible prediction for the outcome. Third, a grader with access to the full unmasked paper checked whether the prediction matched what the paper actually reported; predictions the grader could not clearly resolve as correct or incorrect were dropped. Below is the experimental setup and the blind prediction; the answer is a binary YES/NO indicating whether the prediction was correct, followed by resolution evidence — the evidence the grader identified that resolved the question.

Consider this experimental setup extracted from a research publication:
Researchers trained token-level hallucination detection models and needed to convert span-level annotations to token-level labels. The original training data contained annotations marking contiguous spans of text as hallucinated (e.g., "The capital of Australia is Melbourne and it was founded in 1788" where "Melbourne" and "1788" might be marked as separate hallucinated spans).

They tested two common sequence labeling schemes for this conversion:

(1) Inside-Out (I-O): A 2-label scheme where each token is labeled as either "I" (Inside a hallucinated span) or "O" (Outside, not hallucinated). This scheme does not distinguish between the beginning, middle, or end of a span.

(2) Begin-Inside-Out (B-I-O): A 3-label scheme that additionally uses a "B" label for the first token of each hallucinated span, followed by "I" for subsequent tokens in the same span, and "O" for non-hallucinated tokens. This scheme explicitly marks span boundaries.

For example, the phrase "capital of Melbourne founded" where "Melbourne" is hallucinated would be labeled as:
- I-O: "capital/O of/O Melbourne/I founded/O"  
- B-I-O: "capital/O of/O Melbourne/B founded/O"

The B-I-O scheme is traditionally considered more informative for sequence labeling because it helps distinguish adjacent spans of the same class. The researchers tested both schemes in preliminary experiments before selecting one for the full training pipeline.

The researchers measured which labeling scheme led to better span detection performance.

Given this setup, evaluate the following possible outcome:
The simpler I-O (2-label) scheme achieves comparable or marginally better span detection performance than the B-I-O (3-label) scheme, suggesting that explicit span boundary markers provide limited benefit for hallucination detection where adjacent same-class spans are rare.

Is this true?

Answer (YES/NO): YES